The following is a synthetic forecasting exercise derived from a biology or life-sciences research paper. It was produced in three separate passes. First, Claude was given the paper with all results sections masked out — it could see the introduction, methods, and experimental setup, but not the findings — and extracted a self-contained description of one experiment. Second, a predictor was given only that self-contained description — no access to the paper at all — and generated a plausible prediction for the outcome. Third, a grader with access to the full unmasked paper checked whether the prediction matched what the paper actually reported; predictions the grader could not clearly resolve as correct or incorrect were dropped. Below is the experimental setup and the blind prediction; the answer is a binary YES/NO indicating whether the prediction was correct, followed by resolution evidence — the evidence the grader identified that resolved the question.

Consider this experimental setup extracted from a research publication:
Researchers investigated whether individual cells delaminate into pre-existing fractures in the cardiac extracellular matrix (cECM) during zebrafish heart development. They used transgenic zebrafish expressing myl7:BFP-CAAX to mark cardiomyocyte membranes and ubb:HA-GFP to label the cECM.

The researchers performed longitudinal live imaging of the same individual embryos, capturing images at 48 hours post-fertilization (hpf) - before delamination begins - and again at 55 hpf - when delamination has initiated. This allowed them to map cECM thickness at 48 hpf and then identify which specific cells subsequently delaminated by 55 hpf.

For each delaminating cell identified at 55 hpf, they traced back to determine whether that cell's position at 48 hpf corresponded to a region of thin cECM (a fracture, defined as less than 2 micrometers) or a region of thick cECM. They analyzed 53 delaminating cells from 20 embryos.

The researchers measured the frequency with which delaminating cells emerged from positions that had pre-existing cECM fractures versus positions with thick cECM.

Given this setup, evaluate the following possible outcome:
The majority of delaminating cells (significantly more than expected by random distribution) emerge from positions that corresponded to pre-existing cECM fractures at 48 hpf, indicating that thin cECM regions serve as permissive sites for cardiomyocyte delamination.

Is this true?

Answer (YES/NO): YES